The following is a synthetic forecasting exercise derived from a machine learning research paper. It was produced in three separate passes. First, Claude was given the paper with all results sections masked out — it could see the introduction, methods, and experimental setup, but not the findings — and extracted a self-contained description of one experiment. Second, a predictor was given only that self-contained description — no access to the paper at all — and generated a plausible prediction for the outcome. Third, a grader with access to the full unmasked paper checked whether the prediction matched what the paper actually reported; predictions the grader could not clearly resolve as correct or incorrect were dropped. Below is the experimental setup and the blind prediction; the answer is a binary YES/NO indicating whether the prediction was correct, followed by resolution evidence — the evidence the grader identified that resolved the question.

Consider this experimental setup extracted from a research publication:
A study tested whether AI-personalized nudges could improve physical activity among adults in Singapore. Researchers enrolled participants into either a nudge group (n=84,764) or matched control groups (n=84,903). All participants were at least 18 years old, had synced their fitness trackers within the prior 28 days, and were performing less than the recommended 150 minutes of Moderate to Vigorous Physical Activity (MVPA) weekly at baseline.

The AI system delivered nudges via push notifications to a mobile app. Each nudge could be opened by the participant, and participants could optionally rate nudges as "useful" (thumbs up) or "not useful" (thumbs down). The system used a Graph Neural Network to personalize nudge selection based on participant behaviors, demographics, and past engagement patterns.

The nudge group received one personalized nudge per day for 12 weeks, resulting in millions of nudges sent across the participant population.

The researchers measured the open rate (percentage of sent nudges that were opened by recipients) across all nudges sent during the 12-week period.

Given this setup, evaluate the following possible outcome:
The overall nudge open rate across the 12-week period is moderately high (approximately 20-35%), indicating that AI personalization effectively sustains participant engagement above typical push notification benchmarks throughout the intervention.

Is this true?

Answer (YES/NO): NO